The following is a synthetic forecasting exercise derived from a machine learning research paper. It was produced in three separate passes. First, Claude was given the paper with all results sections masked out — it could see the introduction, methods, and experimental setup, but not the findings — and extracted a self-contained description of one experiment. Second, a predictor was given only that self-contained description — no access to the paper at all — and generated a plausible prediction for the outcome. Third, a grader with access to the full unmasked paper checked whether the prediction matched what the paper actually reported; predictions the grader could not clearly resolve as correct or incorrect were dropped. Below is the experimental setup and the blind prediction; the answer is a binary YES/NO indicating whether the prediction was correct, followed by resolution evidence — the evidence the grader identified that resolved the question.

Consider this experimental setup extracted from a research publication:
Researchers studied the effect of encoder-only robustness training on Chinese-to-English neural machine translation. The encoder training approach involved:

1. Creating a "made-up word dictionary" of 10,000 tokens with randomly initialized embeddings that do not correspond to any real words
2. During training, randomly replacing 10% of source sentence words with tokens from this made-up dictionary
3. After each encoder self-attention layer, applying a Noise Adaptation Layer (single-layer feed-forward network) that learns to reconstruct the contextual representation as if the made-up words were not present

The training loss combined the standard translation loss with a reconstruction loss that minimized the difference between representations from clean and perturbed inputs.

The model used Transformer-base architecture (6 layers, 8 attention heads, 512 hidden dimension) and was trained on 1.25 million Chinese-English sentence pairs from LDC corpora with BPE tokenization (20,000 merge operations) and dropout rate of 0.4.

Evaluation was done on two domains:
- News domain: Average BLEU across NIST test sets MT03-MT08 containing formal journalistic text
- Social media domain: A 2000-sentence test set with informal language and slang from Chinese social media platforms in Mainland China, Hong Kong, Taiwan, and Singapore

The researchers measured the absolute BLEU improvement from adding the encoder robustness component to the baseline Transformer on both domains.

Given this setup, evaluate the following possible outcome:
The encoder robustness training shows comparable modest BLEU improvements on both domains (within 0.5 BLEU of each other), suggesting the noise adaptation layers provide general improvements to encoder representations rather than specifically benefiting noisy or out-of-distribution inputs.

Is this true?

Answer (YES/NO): NO